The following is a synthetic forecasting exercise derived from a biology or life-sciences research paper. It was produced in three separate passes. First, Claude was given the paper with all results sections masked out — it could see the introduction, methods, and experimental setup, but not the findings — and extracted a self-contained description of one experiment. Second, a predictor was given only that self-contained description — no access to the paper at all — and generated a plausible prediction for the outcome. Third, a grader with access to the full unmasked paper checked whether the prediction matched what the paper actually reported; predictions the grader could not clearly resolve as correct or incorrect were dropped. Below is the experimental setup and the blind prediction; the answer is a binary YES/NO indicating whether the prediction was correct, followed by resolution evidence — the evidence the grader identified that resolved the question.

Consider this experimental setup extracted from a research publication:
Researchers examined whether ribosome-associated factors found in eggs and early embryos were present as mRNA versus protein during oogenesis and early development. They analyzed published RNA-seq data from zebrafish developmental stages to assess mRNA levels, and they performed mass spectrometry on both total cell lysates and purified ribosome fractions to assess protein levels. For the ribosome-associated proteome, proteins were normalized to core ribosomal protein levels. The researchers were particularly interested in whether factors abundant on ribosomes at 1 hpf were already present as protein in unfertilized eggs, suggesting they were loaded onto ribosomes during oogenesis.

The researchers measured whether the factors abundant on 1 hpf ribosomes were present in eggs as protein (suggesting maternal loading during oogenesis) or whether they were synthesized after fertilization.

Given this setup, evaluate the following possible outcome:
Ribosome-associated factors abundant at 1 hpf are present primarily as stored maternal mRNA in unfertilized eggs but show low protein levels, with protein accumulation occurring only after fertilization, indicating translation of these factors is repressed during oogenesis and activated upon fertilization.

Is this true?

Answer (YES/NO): NO